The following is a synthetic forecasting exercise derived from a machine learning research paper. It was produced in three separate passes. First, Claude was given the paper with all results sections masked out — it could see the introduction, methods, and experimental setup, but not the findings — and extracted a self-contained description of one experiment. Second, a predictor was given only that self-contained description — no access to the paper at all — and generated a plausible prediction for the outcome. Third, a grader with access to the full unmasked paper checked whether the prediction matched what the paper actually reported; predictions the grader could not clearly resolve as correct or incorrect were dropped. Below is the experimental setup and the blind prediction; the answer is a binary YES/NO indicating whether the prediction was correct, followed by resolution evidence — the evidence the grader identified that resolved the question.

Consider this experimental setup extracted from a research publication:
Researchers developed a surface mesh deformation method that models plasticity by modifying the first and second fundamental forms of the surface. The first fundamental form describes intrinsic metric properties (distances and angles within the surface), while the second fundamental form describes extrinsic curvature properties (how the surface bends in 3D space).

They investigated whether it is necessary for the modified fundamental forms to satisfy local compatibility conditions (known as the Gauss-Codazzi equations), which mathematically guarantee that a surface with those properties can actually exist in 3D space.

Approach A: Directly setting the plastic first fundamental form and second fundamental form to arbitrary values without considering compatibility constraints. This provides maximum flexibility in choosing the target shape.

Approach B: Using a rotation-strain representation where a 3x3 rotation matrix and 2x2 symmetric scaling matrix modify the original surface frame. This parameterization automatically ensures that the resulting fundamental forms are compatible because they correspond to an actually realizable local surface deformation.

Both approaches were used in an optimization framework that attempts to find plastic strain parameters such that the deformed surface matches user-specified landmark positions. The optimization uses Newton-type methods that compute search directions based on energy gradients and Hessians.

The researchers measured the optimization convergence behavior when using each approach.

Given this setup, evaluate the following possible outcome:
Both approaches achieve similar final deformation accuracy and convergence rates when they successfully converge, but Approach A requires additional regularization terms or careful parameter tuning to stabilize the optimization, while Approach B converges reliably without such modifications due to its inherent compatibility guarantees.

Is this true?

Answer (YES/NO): NO